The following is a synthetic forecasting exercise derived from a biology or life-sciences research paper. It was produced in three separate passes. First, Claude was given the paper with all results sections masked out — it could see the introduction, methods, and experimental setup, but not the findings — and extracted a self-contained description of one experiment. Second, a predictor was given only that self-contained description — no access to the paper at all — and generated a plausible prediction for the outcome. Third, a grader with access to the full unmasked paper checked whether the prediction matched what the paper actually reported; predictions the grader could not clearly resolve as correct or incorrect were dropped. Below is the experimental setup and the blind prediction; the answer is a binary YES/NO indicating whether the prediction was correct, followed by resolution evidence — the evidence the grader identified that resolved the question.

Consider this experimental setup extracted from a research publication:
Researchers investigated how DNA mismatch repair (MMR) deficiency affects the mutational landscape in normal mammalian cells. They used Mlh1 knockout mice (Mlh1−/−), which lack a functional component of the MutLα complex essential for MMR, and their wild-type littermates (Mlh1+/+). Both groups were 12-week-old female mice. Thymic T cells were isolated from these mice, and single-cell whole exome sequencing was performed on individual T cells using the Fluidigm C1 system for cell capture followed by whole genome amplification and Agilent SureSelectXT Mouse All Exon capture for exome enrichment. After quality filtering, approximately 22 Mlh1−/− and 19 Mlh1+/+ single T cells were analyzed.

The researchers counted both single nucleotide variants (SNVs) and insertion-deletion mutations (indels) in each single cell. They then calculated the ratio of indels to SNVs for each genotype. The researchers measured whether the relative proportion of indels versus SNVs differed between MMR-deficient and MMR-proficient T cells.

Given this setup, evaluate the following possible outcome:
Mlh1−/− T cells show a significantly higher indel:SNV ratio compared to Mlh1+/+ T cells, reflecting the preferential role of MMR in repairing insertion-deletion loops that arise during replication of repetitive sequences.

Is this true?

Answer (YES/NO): YES